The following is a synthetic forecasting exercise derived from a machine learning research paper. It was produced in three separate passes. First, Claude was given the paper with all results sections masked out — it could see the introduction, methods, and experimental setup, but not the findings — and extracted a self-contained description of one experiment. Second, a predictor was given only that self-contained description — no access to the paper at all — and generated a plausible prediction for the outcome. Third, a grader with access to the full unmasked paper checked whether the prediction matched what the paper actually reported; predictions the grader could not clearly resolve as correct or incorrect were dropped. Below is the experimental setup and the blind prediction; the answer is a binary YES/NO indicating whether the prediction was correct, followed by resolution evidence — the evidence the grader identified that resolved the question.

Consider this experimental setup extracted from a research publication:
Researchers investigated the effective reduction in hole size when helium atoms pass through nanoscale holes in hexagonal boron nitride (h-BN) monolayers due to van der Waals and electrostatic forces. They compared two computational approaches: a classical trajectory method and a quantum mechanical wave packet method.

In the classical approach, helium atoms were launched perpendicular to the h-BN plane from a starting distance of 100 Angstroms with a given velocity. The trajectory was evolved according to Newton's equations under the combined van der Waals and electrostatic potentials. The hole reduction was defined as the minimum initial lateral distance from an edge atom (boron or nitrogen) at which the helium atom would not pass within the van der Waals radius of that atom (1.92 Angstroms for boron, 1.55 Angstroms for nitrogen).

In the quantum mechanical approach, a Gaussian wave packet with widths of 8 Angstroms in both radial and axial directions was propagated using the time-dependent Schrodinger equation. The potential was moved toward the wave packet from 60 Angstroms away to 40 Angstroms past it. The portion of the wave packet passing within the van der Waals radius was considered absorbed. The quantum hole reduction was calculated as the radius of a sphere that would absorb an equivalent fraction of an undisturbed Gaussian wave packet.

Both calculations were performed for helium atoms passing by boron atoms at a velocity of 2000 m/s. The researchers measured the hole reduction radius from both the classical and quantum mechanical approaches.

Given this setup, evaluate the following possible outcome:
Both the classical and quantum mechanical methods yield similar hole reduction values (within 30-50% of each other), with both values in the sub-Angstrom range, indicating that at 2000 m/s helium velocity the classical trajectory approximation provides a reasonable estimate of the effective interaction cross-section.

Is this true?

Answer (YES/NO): NO